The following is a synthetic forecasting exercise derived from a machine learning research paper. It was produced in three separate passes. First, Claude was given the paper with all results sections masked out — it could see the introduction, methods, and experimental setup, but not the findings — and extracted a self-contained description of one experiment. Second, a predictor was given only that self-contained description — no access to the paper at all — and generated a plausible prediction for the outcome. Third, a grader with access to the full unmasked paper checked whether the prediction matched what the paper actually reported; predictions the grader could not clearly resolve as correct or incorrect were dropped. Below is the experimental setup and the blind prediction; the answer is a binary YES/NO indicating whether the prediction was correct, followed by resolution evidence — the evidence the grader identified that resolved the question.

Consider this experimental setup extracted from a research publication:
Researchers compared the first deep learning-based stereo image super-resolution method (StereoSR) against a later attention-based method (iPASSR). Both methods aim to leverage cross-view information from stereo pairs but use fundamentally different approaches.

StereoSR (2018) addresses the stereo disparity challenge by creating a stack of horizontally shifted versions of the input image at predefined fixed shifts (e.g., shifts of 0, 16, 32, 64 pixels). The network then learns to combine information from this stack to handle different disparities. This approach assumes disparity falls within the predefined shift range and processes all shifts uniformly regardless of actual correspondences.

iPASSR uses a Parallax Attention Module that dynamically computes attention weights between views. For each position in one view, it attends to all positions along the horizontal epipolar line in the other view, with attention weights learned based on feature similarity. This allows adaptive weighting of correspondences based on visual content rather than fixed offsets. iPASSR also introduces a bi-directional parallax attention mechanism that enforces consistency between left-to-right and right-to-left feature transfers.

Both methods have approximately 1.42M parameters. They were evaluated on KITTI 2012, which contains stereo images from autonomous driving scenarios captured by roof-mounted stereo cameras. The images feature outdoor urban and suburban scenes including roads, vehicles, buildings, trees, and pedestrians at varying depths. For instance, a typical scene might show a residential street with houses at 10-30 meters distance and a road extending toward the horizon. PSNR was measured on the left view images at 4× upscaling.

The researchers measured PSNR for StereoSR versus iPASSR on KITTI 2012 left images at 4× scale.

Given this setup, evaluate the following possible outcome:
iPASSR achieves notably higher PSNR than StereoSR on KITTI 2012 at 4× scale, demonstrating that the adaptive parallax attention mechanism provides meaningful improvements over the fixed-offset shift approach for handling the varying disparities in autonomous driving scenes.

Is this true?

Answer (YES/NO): YES